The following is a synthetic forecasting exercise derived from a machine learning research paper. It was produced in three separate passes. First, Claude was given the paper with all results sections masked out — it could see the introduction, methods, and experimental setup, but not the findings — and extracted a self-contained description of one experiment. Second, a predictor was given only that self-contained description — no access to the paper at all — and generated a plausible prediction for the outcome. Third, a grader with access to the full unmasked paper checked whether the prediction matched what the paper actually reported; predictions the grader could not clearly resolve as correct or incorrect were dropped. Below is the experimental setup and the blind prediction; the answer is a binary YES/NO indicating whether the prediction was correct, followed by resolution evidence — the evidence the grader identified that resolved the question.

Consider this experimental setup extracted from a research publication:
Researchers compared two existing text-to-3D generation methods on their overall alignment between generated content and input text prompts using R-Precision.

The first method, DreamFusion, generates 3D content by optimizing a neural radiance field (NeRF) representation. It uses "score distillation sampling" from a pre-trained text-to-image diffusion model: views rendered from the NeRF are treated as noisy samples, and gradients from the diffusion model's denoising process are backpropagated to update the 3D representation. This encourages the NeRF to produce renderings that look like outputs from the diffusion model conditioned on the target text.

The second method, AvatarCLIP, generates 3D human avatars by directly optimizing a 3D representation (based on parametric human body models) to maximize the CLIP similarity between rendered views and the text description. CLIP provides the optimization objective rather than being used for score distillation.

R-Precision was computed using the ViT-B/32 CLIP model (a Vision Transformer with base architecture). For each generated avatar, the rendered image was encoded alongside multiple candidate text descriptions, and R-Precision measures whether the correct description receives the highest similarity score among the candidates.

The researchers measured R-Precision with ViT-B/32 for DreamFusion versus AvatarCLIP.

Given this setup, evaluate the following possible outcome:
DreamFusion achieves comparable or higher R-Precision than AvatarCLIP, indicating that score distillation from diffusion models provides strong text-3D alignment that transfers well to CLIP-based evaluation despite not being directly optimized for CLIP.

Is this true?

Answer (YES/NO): NO